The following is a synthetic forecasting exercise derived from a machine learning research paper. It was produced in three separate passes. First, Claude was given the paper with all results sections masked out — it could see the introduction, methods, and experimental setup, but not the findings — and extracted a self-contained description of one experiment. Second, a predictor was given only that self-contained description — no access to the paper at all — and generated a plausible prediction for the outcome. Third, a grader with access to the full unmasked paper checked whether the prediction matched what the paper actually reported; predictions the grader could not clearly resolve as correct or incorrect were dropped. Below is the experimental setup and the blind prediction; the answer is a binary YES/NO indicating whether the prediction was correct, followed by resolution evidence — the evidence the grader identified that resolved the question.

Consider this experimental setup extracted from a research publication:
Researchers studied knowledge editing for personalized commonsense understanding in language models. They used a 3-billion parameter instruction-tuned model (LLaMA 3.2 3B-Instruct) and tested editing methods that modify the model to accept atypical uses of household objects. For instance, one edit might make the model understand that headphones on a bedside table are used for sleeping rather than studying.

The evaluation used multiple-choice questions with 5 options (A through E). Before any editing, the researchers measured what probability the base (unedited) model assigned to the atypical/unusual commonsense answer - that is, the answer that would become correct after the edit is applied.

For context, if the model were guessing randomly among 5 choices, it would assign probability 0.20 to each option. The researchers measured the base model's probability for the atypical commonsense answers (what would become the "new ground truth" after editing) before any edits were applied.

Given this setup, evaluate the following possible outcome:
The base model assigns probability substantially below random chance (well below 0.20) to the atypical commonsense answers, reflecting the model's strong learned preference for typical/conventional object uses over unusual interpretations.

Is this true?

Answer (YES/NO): NO